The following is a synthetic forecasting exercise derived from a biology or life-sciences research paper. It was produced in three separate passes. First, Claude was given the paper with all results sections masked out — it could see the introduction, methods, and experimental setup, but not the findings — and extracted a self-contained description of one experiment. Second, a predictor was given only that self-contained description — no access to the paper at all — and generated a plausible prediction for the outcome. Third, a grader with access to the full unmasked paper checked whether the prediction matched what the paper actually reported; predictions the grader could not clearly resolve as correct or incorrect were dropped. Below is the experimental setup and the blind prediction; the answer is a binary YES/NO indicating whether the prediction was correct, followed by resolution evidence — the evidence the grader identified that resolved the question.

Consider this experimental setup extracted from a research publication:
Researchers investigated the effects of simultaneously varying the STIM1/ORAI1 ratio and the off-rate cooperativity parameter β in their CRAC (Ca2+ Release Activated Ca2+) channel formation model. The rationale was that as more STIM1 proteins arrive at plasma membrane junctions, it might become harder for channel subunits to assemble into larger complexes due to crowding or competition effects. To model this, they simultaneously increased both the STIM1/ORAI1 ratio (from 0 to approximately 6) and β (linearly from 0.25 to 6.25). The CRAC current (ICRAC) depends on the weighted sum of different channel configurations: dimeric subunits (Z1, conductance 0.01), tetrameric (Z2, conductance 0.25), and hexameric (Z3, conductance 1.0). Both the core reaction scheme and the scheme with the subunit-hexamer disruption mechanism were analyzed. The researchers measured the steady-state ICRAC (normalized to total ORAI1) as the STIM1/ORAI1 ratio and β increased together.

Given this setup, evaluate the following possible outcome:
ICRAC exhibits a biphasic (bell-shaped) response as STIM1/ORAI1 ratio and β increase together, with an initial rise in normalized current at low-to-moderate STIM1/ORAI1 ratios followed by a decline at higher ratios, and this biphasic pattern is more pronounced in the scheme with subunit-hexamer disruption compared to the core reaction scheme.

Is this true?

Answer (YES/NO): NO